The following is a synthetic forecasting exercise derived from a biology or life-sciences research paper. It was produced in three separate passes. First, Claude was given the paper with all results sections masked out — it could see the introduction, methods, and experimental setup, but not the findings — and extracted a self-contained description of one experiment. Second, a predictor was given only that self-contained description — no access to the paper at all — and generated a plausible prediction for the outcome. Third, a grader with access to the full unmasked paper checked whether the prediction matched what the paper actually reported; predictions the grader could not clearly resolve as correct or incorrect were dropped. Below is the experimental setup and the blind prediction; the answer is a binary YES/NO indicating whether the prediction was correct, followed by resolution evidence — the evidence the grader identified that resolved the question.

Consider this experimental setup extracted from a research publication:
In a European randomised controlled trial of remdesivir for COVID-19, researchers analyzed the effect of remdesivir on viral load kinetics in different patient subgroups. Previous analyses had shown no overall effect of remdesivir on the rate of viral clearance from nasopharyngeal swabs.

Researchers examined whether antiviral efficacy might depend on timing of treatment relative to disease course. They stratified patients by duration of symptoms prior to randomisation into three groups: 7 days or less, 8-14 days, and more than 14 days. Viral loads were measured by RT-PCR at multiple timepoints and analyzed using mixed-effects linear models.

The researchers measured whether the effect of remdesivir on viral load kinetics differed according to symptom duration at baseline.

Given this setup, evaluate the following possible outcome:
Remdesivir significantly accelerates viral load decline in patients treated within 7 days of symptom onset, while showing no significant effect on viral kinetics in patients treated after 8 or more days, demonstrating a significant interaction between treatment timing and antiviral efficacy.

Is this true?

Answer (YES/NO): NO